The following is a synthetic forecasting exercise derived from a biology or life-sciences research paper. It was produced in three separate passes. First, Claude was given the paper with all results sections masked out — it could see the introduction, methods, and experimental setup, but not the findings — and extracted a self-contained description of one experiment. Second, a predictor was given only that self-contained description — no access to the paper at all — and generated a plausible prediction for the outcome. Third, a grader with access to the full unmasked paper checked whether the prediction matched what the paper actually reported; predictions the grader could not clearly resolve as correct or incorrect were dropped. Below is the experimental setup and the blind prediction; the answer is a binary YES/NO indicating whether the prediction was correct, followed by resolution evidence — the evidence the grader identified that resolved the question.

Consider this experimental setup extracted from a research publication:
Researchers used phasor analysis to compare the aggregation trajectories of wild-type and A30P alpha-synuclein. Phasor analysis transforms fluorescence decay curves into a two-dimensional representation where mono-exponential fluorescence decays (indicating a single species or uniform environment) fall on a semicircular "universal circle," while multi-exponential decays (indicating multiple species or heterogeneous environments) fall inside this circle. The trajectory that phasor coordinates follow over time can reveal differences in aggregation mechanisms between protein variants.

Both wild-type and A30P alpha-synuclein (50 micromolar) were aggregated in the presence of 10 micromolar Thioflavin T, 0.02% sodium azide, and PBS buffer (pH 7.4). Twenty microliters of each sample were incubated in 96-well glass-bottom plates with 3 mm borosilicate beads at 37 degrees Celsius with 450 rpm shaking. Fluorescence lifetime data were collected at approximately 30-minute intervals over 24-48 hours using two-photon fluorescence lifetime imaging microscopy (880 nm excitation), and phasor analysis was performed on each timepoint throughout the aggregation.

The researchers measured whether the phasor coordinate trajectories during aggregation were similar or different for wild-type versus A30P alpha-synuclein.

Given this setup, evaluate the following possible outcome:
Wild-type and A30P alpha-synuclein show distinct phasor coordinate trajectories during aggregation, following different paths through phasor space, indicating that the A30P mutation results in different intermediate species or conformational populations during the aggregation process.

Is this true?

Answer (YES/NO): NO